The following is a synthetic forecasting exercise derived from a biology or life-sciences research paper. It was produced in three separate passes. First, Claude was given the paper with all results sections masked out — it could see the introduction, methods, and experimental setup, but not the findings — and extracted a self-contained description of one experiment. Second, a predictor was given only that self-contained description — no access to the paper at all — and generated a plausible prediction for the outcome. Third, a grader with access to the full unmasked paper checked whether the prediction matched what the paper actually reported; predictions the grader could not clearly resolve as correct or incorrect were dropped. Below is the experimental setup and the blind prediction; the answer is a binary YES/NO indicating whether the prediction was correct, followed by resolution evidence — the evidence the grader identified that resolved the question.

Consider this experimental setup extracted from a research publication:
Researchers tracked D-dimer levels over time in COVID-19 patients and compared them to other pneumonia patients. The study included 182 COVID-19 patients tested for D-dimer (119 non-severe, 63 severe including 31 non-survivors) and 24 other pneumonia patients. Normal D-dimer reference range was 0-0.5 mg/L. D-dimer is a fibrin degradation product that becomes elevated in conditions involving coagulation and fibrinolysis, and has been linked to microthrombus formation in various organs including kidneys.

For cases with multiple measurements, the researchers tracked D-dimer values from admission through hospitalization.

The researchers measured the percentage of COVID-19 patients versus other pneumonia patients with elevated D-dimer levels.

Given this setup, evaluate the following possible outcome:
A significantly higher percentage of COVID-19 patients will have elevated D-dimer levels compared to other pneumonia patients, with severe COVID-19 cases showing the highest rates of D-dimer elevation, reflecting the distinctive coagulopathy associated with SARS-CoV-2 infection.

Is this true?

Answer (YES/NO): NO